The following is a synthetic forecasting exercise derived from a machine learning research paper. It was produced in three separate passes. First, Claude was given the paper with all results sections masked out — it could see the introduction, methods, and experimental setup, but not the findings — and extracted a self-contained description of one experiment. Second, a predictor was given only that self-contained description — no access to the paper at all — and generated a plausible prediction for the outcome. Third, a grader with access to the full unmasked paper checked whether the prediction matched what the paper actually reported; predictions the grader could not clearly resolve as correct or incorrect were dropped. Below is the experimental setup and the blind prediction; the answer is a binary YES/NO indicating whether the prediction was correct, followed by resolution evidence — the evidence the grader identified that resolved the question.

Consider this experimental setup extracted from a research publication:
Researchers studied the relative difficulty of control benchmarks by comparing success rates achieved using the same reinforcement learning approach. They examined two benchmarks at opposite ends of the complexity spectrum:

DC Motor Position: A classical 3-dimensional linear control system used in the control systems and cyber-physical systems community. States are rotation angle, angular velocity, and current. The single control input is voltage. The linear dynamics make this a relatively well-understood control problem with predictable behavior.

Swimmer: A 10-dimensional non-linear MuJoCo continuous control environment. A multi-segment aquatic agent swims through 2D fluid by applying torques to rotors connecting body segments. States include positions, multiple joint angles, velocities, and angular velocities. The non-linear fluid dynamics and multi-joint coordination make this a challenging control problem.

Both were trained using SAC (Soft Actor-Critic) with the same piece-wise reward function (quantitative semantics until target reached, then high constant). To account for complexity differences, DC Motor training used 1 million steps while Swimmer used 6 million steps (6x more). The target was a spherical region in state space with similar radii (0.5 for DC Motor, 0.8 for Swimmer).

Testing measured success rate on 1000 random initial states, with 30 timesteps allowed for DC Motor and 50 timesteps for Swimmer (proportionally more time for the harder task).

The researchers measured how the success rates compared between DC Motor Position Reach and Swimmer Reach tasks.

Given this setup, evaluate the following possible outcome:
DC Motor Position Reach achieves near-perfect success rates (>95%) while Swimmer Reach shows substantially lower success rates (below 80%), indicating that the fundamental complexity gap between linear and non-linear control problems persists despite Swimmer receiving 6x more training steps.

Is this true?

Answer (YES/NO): YES